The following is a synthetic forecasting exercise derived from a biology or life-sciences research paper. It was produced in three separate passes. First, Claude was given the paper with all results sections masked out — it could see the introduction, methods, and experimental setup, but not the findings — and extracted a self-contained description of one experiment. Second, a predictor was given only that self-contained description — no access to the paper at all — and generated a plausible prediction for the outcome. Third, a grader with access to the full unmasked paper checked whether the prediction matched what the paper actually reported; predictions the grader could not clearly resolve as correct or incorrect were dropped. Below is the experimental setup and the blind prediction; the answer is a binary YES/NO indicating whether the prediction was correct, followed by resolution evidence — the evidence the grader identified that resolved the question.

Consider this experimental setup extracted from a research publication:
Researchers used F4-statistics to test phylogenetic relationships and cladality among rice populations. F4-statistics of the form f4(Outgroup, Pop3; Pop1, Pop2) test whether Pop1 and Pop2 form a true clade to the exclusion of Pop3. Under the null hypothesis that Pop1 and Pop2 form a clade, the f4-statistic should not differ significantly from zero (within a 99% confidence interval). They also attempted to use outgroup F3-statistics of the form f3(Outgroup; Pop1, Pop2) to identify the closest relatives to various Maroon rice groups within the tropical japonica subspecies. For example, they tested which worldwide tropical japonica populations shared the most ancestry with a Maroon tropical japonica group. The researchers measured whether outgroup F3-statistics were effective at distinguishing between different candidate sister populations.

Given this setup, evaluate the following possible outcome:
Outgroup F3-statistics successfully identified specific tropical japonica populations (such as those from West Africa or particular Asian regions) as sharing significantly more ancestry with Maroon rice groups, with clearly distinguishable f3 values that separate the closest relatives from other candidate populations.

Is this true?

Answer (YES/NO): NO